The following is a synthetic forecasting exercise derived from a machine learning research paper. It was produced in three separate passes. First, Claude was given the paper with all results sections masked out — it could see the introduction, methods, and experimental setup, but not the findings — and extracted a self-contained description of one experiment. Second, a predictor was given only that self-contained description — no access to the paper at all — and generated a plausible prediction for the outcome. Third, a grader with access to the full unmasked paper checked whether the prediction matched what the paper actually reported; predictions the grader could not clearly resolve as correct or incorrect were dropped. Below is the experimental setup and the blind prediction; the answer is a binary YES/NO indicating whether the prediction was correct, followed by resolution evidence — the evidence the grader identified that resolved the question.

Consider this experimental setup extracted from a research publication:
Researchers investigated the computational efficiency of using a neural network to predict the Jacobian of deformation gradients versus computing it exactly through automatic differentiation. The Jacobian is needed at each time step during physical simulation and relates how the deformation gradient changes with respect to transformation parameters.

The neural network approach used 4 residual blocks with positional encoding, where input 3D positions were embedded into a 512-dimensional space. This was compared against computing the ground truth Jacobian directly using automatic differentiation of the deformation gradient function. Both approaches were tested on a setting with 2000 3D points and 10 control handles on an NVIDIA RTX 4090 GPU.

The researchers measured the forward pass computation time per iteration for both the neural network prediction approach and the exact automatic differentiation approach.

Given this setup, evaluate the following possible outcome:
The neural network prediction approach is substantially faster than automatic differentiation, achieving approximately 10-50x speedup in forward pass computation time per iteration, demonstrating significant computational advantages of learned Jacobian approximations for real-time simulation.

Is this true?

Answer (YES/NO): NO